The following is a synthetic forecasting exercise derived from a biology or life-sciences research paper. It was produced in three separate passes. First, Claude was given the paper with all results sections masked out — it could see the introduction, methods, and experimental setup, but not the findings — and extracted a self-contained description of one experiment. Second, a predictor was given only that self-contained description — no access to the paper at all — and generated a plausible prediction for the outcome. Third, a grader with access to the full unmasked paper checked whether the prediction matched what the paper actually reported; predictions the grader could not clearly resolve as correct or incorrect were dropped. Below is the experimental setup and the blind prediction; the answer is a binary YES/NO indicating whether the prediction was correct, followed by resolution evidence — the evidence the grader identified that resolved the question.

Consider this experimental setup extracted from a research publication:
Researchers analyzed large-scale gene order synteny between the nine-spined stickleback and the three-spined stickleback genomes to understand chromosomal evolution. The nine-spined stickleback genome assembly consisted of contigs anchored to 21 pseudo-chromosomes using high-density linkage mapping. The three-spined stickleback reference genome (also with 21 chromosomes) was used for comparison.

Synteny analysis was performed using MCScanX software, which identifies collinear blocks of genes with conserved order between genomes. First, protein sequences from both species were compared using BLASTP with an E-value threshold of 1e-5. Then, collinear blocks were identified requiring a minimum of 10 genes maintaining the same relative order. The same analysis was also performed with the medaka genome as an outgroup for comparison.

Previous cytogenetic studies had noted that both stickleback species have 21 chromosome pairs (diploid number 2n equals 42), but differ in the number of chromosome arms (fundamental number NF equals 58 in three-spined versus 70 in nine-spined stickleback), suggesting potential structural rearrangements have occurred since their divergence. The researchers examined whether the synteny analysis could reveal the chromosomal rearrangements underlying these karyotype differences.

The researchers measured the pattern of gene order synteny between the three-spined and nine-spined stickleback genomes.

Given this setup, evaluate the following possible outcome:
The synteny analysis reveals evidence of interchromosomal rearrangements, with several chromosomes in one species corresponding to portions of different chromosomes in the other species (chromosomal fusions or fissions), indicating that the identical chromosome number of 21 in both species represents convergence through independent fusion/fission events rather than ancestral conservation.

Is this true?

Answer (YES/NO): NO